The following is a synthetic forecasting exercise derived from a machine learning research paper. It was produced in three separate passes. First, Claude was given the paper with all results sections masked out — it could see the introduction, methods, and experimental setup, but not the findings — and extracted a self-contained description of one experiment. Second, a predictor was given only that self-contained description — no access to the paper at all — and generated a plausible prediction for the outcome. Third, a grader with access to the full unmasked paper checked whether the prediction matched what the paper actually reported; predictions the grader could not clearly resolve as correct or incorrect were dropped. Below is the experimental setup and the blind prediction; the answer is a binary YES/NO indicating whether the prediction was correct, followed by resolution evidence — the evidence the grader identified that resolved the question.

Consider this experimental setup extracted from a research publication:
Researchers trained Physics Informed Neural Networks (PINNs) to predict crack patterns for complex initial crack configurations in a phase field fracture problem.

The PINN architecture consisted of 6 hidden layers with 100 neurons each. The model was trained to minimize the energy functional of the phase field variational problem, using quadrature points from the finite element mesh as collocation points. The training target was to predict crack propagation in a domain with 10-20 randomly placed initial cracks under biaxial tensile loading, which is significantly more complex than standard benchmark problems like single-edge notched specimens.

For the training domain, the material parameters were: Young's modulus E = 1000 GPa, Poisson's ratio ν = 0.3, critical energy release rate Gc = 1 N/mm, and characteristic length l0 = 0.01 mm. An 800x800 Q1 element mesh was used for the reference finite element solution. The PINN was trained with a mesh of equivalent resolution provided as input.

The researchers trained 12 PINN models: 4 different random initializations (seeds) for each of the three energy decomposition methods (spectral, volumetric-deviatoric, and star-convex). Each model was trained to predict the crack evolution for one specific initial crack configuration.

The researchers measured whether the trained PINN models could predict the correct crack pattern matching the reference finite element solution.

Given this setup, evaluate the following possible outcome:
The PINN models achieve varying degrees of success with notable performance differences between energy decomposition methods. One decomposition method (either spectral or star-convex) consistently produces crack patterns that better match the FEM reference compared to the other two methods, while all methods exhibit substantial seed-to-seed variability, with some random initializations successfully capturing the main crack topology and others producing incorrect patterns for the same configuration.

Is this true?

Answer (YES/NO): NO